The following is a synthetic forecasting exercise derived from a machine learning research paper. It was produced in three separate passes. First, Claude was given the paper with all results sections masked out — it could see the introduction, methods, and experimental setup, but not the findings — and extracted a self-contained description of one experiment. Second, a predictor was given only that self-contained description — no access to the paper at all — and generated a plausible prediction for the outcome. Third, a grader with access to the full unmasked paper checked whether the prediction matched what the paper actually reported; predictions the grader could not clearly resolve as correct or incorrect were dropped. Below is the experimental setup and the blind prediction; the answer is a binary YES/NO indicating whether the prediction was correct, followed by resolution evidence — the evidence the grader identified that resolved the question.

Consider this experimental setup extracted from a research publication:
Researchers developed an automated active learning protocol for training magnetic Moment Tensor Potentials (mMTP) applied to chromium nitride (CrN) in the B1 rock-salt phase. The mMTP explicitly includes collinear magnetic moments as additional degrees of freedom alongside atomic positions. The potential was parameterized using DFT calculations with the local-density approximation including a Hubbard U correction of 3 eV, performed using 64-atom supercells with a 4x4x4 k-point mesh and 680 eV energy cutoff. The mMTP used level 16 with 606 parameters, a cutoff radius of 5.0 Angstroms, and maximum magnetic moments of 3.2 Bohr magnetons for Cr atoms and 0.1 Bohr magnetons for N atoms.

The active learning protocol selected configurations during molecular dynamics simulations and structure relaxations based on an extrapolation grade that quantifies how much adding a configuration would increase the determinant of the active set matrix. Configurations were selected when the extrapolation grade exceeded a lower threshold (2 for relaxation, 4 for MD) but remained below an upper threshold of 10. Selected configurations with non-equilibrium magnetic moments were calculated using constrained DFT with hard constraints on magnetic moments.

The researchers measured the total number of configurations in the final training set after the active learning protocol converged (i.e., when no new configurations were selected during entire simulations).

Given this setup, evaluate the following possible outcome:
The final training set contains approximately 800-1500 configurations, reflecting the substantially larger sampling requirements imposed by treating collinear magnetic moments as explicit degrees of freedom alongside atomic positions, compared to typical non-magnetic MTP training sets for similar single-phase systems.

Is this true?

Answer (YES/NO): NO